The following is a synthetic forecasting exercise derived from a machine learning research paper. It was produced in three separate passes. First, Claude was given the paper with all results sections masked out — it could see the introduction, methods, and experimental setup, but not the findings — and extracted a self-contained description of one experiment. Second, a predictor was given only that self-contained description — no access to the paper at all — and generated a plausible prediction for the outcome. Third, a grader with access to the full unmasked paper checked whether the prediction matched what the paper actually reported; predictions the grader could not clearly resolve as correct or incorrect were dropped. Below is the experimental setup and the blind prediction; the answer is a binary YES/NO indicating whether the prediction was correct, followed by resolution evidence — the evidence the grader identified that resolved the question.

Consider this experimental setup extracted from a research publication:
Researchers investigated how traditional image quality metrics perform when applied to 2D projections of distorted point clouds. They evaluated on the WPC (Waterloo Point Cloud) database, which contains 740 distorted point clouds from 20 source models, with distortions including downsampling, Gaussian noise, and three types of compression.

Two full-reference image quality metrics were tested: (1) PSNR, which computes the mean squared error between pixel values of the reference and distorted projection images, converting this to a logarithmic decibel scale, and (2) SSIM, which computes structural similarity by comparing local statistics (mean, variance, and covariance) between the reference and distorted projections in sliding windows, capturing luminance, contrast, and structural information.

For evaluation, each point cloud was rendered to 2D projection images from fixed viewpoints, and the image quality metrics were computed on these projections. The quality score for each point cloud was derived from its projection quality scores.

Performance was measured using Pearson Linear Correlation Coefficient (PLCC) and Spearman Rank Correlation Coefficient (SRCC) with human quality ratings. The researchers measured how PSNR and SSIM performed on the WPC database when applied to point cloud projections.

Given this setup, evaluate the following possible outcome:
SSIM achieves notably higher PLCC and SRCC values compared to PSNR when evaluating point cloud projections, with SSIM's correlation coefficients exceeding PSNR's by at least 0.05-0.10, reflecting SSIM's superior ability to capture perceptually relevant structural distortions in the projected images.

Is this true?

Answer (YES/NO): NO